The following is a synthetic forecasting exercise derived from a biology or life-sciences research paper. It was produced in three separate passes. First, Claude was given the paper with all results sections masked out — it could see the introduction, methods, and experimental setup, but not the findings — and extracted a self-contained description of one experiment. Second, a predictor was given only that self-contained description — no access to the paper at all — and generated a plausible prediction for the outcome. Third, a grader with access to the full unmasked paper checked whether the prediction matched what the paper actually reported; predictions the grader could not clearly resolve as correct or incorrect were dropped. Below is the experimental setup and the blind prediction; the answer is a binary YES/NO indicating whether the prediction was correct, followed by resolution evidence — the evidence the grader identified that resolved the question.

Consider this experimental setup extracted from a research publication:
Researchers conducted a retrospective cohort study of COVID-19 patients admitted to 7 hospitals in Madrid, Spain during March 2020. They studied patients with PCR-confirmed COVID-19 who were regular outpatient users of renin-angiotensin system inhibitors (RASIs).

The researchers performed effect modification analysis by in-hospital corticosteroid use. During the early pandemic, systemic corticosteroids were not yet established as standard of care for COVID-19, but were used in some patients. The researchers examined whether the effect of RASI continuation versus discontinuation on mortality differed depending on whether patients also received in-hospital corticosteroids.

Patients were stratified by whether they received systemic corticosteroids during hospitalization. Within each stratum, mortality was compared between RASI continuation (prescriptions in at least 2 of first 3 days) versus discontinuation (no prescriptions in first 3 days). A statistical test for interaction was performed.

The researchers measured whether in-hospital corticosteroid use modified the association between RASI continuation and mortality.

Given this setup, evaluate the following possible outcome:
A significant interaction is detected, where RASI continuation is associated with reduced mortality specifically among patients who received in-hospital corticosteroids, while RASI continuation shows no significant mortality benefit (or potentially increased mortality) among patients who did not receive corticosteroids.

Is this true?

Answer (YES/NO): NO